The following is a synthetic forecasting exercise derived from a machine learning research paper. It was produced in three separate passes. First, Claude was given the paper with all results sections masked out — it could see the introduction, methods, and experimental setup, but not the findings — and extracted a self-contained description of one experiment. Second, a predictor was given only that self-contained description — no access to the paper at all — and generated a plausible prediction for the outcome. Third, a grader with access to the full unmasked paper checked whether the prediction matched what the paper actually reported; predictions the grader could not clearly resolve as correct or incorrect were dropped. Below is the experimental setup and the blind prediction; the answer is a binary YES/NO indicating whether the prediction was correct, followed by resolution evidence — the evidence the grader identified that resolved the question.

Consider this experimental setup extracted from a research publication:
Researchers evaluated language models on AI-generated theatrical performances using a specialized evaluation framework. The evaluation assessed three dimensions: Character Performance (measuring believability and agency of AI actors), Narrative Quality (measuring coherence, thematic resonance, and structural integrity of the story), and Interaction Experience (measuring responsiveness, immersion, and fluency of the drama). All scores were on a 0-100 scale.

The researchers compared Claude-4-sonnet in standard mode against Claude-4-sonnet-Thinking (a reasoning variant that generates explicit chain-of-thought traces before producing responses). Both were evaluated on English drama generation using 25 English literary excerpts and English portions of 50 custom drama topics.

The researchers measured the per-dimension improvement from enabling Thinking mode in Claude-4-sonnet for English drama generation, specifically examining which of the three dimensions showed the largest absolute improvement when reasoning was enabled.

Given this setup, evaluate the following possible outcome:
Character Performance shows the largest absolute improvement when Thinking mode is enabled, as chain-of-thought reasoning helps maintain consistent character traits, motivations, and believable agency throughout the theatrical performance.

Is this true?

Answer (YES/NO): YES